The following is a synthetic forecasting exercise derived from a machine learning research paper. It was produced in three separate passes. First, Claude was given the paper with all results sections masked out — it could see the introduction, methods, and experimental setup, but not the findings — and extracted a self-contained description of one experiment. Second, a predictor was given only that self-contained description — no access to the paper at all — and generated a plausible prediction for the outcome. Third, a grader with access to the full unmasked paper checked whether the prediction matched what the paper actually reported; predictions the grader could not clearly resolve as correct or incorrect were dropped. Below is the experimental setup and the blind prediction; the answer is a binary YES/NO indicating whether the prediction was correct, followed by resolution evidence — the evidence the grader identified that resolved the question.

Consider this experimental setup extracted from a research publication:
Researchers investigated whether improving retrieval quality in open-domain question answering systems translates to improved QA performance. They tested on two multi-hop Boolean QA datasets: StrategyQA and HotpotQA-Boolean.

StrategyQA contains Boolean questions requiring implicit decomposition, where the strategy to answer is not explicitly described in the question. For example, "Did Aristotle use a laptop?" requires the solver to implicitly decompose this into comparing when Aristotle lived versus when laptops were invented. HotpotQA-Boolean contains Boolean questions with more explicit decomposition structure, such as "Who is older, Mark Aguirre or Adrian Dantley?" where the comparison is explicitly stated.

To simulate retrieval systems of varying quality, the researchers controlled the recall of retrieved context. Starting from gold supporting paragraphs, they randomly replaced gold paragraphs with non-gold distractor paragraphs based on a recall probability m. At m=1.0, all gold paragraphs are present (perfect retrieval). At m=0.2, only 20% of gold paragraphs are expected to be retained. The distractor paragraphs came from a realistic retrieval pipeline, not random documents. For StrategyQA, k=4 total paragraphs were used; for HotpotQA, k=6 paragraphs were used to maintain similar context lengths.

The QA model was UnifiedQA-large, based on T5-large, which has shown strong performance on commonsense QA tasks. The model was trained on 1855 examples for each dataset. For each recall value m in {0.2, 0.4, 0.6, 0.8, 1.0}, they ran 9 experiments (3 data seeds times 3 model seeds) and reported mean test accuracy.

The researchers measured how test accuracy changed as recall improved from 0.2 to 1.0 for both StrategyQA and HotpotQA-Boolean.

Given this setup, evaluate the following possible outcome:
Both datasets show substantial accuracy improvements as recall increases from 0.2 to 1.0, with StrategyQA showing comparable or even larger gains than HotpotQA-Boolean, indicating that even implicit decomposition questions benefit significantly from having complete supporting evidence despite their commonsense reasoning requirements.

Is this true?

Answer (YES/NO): NO